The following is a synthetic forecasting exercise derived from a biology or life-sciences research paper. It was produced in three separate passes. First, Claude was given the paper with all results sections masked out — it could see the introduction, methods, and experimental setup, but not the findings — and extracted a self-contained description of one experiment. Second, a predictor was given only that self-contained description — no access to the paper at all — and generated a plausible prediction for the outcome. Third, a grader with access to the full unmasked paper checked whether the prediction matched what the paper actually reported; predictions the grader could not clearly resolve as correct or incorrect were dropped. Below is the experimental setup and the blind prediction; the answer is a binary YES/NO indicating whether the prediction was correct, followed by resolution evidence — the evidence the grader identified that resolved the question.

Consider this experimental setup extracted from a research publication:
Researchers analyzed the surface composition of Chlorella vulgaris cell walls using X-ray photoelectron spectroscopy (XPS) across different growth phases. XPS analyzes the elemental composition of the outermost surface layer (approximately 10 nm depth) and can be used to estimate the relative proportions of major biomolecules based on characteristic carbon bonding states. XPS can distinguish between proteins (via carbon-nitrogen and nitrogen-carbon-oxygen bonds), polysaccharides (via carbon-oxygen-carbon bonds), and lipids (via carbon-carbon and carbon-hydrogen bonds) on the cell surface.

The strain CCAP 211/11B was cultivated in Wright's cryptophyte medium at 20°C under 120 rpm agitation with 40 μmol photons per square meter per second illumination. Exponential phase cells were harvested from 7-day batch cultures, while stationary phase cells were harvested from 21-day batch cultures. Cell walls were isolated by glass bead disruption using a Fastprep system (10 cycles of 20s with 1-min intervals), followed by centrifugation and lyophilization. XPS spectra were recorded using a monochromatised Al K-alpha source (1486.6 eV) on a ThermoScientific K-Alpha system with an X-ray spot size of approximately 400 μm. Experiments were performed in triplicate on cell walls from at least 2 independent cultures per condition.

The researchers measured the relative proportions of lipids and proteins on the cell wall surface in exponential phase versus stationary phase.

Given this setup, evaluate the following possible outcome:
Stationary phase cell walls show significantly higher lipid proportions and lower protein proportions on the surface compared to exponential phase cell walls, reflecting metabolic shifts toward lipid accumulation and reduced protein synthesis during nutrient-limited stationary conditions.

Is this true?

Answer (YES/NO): YES